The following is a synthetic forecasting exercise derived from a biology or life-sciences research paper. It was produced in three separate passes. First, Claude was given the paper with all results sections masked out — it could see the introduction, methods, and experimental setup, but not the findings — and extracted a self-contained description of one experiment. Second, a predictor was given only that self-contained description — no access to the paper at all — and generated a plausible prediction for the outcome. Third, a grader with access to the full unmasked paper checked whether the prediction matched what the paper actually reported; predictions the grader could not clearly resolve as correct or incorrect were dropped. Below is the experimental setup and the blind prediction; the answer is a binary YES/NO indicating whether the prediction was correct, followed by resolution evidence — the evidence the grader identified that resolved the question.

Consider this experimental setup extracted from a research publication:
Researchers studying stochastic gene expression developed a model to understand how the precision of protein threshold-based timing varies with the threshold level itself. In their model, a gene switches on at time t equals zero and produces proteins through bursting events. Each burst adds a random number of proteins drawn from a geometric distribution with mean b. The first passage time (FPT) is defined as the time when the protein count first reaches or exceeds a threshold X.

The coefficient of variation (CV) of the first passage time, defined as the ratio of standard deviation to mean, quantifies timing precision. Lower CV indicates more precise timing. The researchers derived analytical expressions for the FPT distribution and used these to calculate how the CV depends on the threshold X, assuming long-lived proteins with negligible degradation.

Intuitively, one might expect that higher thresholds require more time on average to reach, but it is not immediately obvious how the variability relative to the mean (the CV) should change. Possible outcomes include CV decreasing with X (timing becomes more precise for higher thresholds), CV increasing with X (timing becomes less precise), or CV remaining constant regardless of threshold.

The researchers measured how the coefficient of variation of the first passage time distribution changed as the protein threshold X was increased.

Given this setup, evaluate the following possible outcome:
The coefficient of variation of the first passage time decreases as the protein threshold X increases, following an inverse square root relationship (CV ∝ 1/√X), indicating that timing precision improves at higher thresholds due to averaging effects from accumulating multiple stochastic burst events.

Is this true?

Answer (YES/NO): YES